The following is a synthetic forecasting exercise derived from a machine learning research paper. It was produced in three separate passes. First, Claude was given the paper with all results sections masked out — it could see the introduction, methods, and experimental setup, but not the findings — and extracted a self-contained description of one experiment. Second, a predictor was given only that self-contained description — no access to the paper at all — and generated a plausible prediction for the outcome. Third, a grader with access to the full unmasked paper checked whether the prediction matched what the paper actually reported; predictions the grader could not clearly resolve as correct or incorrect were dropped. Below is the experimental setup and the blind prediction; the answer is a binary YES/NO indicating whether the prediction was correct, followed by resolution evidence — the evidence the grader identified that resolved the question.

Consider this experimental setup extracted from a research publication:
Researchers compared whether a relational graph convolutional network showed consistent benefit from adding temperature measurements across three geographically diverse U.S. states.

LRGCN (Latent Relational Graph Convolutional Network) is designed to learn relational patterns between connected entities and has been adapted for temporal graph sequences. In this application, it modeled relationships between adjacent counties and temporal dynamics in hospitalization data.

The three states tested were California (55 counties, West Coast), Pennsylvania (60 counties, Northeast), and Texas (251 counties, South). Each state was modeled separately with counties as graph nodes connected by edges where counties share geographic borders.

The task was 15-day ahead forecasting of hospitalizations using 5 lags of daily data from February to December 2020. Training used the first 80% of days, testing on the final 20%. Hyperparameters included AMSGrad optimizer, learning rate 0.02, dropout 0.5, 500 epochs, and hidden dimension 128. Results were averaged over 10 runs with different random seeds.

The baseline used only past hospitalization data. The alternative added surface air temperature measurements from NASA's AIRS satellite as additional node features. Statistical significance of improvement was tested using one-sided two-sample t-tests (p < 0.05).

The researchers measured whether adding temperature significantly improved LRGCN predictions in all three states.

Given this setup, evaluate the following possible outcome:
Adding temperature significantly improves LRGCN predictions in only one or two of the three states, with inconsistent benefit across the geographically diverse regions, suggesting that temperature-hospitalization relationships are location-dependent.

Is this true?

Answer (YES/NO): YES